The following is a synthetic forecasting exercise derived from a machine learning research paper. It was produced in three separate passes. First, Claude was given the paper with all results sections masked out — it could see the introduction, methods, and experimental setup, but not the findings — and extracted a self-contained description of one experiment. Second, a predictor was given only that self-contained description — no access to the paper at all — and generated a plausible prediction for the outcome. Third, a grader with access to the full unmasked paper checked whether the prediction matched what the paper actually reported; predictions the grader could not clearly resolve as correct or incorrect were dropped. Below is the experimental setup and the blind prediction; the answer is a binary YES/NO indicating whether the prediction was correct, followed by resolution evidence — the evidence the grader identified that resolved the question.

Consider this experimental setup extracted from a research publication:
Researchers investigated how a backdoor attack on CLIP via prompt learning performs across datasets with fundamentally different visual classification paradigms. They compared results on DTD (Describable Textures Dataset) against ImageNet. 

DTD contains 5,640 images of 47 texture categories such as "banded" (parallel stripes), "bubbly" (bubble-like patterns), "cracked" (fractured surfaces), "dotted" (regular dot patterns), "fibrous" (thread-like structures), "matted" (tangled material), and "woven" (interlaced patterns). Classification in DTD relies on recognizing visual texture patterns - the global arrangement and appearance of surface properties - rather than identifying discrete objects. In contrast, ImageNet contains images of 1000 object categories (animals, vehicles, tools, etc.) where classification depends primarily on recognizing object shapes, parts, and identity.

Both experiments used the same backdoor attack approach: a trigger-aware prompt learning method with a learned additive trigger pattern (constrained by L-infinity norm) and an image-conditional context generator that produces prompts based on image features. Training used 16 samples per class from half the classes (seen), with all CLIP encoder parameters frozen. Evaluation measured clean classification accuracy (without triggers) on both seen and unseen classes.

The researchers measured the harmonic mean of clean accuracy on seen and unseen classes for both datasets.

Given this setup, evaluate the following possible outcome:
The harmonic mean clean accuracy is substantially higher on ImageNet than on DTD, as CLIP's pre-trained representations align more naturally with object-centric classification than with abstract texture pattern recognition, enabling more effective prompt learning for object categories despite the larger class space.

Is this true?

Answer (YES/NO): YES